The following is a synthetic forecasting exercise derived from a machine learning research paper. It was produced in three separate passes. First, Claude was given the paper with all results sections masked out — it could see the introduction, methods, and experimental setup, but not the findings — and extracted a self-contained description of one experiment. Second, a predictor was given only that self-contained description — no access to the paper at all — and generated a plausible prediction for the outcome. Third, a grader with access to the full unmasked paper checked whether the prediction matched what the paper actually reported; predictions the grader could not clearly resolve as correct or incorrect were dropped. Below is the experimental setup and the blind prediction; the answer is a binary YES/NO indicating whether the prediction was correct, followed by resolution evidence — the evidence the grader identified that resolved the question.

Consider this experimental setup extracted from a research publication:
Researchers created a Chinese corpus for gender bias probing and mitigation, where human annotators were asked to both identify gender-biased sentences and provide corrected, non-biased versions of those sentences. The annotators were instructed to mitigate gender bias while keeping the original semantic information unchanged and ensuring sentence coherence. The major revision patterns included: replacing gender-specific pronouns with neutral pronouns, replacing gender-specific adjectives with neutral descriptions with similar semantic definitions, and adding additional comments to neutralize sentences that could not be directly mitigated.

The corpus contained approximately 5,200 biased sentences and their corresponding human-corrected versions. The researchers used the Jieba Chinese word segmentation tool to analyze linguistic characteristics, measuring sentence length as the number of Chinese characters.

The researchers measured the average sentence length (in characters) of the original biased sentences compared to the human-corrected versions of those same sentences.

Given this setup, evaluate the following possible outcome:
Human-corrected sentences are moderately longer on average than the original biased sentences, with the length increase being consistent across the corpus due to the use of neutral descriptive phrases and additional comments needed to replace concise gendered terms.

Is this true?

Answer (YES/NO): NO